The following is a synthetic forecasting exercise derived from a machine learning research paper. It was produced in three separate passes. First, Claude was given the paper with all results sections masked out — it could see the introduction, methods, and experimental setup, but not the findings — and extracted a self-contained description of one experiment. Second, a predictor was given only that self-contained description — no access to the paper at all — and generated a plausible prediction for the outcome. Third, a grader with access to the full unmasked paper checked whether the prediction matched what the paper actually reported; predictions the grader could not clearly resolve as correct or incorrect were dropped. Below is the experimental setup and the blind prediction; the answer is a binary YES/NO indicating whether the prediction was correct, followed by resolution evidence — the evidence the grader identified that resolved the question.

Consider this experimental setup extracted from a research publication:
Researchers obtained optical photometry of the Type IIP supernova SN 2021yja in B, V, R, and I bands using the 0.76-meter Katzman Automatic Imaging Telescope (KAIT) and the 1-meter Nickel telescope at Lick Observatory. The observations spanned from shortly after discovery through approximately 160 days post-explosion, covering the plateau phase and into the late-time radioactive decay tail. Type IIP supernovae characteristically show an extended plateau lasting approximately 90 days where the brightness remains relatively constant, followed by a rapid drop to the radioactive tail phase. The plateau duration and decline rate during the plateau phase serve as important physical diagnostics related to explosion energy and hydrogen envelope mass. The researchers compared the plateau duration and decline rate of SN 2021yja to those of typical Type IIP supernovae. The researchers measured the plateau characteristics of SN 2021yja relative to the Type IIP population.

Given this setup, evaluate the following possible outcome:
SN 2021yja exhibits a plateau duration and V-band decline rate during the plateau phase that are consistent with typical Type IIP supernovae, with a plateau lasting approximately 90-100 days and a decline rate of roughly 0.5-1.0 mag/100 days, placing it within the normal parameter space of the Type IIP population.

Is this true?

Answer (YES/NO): NO